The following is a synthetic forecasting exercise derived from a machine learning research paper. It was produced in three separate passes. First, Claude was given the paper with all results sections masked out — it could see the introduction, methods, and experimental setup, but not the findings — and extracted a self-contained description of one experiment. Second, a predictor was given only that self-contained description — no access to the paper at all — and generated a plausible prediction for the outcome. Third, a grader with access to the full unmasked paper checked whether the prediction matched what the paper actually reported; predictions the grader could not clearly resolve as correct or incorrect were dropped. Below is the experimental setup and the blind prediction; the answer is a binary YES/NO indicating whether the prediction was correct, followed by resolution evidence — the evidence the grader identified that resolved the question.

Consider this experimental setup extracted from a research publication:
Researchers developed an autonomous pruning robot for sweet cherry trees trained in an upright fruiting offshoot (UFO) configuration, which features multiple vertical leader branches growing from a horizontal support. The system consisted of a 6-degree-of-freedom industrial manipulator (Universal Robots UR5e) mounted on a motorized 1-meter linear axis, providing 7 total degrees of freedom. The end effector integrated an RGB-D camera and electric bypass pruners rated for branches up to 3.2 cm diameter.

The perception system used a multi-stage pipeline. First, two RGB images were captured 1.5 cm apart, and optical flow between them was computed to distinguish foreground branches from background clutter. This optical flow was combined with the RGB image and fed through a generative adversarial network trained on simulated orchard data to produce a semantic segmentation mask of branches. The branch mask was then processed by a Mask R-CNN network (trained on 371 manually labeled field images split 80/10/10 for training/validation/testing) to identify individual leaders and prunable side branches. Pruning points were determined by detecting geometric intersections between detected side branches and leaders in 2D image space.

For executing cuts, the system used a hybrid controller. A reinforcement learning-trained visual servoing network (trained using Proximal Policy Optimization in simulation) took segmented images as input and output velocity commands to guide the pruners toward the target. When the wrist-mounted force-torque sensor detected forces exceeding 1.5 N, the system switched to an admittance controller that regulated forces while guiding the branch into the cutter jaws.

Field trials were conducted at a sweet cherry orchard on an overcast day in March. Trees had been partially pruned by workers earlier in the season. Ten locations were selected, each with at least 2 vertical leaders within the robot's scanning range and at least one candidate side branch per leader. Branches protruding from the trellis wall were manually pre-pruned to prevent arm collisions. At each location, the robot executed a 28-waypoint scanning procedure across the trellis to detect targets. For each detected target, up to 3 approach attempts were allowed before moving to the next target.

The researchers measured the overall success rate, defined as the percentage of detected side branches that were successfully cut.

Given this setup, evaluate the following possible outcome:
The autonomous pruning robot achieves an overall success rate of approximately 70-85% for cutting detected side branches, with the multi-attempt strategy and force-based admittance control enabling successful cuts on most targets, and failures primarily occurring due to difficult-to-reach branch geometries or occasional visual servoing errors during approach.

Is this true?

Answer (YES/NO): NO